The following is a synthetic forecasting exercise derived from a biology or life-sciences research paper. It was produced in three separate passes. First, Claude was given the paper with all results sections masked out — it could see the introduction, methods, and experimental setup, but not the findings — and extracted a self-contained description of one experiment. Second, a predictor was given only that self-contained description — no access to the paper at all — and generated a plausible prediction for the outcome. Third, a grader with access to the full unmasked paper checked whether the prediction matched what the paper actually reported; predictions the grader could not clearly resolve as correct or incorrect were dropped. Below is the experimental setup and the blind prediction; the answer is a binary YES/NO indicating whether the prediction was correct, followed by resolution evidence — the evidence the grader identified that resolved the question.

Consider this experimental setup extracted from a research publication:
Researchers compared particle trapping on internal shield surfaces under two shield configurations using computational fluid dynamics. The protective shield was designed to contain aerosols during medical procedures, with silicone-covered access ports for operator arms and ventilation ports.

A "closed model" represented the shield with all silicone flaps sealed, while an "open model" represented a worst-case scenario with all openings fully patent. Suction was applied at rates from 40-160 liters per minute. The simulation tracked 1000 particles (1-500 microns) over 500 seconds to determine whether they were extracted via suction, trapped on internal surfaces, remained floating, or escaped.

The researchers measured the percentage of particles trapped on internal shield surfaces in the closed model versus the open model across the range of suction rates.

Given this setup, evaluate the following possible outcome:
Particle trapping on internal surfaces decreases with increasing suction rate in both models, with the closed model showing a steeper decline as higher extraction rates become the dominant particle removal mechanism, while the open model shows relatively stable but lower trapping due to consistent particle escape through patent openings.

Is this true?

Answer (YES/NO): NO